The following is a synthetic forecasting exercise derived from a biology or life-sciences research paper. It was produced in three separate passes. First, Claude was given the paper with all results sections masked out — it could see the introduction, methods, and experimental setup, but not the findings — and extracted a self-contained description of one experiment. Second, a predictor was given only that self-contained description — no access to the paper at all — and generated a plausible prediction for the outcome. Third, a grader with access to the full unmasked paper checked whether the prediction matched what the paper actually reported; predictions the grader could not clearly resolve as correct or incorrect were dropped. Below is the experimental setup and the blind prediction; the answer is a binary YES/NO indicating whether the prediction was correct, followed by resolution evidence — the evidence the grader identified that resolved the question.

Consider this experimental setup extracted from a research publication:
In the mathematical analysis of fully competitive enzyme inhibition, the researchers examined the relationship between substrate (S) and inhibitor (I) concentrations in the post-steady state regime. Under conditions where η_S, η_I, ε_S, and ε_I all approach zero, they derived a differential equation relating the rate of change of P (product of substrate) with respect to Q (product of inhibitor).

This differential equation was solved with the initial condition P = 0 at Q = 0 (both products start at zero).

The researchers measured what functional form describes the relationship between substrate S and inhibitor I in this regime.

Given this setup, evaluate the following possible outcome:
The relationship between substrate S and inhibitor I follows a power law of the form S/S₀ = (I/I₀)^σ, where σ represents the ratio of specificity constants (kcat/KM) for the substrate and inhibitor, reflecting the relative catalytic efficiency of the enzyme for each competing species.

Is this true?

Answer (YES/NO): NO